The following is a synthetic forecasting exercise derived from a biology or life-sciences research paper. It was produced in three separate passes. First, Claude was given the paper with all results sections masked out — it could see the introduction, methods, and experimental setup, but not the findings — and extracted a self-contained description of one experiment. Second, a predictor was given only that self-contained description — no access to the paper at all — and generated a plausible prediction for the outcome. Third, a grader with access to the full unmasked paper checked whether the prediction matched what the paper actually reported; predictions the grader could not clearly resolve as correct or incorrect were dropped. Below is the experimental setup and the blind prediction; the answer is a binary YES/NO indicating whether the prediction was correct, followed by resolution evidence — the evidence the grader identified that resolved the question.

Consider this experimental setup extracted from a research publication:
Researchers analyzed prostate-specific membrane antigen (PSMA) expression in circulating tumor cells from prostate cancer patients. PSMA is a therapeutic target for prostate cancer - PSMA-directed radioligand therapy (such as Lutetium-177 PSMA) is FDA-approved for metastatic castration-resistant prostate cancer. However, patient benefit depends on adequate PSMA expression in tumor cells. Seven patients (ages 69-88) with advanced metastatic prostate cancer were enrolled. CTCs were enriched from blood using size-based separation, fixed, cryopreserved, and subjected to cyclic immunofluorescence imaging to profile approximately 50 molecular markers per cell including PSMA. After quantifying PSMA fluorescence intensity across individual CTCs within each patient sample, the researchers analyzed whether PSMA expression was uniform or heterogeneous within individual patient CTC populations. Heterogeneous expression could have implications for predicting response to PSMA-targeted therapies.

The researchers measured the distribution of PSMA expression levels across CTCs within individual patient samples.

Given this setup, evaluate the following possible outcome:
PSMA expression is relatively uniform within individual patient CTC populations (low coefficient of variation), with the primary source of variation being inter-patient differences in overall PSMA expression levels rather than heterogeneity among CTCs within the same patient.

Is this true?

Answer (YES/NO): NO